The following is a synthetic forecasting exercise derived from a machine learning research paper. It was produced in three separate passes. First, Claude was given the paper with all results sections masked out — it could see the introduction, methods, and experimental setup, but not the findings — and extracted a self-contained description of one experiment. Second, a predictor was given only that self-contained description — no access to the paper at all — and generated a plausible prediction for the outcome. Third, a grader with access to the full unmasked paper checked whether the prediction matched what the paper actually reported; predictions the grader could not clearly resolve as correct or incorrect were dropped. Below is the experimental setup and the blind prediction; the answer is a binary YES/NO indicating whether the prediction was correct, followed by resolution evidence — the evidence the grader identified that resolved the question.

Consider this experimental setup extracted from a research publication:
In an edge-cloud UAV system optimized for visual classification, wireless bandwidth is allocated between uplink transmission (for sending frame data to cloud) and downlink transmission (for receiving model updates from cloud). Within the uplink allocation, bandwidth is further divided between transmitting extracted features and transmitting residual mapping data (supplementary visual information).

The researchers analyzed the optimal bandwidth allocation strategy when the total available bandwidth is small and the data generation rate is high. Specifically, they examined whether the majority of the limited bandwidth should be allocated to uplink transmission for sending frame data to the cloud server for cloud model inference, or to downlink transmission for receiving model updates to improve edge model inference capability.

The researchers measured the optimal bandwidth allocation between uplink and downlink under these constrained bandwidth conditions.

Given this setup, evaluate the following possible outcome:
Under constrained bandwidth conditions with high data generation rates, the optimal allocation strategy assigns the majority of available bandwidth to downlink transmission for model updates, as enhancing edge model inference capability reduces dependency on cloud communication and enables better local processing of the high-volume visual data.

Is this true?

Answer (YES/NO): YES